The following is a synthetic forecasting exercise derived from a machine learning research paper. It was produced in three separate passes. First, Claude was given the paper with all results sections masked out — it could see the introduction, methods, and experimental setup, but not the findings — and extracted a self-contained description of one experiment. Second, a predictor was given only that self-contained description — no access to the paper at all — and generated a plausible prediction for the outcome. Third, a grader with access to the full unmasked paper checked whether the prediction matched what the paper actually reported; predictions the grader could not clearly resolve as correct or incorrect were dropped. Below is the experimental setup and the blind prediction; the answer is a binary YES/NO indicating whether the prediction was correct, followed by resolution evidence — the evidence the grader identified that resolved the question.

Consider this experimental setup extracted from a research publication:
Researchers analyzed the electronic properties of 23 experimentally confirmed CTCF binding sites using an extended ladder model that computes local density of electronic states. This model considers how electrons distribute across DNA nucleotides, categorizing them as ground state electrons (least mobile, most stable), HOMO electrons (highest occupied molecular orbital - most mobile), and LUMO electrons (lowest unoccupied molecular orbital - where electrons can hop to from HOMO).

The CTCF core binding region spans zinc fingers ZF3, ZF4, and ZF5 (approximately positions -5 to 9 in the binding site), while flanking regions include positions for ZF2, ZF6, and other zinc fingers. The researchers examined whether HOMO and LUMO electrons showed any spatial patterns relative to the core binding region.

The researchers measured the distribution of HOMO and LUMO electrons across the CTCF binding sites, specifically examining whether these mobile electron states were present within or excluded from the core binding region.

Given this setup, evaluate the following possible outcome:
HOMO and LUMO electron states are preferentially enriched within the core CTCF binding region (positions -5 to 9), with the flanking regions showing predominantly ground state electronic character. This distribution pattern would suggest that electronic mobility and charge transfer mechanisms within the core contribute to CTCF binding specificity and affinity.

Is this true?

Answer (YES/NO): NO